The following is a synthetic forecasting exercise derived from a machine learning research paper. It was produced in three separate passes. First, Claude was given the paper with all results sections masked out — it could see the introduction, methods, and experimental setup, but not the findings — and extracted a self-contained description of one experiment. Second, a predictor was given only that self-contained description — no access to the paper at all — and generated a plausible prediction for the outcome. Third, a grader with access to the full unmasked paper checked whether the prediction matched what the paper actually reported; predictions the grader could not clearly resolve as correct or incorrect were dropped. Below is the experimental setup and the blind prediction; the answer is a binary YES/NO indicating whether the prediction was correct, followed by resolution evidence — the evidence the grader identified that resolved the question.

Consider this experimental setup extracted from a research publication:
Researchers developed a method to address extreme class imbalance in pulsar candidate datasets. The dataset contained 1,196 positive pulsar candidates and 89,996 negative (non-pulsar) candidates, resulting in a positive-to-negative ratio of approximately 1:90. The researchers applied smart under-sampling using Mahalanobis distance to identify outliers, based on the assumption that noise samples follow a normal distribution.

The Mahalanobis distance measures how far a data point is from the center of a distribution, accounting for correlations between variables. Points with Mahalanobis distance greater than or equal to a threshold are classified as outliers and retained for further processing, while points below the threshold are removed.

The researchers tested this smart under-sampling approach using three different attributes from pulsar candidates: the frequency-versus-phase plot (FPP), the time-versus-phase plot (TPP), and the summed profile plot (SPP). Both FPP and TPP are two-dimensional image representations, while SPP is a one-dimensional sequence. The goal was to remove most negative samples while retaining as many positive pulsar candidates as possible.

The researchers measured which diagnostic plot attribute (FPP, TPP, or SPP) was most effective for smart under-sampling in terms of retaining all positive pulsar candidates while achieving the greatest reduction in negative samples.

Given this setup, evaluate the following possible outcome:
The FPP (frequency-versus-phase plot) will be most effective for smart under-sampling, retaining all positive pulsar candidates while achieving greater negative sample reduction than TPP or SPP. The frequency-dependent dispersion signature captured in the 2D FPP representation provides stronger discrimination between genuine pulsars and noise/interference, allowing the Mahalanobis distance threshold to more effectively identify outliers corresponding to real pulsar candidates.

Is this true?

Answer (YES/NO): YES